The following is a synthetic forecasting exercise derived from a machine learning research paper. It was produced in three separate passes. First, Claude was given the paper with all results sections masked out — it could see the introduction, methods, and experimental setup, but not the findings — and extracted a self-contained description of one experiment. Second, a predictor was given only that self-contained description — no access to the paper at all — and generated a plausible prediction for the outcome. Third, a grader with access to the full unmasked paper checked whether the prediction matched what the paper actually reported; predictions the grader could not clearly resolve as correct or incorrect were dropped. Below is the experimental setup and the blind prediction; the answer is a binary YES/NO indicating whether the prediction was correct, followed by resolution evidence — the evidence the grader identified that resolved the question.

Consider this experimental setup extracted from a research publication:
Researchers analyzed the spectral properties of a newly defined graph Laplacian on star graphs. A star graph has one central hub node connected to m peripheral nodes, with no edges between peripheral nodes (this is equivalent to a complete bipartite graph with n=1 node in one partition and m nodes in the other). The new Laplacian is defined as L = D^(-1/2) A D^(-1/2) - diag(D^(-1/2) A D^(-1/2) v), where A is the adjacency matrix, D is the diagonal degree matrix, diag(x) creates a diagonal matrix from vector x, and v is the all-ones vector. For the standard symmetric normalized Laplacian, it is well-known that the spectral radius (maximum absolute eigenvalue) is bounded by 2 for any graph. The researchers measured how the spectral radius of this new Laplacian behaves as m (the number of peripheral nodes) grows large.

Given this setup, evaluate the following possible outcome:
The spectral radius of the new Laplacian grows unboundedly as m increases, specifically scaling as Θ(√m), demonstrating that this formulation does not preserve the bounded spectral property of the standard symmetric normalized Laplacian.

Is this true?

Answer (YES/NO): YES